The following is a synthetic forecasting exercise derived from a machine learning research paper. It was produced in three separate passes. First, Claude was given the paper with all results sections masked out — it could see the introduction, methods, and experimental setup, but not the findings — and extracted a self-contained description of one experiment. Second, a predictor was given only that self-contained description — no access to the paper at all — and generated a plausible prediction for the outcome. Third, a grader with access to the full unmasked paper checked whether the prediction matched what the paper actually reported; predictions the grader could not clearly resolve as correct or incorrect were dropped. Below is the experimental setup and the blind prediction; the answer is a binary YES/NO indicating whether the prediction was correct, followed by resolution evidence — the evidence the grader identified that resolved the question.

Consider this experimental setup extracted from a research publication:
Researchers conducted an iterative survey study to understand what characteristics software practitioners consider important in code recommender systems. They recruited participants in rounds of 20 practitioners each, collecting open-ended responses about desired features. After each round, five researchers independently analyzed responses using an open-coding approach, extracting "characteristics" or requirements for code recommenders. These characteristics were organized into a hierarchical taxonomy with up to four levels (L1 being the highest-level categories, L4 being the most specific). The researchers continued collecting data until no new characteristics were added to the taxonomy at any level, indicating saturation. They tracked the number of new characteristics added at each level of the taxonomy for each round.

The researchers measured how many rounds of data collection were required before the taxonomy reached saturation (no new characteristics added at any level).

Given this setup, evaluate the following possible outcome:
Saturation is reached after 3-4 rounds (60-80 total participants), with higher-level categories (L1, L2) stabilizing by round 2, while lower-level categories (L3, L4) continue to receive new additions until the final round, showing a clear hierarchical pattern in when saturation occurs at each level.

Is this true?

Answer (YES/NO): NO